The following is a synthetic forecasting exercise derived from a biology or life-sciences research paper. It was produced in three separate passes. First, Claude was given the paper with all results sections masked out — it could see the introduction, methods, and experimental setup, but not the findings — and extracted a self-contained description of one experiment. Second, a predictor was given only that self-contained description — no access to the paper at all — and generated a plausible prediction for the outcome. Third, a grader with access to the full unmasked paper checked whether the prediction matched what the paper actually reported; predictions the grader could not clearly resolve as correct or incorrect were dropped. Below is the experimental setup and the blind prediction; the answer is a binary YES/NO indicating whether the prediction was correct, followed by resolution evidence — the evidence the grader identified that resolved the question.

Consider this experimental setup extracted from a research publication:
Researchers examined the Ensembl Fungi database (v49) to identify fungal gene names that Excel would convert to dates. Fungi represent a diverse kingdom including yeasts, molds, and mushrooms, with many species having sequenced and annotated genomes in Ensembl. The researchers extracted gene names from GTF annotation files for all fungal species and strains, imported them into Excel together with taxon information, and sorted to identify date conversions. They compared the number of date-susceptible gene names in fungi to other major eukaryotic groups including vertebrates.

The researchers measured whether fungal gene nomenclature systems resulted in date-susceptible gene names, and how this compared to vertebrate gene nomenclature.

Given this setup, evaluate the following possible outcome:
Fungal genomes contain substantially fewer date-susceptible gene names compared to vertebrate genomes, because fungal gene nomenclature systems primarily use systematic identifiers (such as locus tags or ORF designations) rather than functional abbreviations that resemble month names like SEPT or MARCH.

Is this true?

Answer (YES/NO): YES